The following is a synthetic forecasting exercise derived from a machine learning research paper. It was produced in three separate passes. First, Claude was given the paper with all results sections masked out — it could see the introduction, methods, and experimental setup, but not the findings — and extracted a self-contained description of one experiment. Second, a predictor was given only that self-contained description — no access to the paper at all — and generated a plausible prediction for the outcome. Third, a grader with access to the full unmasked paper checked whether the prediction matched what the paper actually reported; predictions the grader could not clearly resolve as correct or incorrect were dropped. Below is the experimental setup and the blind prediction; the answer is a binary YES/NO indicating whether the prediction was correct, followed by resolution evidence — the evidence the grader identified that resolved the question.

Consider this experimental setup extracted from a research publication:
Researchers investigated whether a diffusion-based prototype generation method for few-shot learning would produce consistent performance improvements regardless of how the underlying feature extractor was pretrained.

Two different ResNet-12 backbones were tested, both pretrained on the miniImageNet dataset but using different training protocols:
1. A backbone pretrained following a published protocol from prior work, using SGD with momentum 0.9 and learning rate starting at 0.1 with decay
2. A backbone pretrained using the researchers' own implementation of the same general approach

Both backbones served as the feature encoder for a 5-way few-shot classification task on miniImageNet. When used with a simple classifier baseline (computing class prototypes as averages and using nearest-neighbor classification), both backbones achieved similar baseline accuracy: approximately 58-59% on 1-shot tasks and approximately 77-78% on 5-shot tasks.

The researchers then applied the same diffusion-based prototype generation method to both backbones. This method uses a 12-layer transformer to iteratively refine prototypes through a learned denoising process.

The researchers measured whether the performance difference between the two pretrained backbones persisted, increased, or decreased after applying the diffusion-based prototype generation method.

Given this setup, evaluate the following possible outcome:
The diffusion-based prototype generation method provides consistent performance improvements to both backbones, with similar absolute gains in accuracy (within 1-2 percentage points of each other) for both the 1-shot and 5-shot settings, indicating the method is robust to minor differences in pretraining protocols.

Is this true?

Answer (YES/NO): YES